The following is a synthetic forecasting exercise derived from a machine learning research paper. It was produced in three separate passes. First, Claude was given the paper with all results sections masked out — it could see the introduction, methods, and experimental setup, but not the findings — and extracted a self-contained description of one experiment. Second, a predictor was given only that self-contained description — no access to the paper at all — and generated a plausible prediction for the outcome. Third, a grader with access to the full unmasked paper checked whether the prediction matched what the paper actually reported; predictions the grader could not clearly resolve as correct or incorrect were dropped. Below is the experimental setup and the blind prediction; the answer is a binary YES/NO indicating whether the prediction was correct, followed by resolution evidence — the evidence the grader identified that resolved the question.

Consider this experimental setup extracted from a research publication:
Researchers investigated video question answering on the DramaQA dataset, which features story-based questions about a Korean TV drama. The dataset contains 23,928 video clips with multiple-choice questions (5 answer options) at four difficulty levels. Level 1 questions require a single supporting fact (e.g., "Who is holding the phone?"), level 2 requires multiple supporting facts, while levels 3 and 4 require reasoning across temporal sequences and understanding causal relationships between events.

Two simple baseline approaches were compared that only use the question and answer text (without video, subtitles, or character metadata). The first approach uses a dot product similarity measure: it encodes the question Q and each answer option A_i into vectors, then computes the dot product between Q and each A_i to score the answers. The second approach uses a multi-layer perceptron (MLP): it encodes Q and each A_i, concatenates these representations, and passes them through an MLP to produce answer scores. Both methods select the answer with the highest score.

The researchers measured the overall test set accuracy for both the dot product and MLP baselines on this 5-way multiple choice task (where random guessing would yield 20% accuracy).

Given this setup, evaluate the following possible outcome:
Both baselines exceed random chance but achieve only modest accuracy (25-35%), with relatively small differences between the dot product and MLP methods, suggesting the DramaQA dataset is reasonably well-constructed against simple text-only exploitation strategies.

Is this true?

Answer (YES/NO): NO